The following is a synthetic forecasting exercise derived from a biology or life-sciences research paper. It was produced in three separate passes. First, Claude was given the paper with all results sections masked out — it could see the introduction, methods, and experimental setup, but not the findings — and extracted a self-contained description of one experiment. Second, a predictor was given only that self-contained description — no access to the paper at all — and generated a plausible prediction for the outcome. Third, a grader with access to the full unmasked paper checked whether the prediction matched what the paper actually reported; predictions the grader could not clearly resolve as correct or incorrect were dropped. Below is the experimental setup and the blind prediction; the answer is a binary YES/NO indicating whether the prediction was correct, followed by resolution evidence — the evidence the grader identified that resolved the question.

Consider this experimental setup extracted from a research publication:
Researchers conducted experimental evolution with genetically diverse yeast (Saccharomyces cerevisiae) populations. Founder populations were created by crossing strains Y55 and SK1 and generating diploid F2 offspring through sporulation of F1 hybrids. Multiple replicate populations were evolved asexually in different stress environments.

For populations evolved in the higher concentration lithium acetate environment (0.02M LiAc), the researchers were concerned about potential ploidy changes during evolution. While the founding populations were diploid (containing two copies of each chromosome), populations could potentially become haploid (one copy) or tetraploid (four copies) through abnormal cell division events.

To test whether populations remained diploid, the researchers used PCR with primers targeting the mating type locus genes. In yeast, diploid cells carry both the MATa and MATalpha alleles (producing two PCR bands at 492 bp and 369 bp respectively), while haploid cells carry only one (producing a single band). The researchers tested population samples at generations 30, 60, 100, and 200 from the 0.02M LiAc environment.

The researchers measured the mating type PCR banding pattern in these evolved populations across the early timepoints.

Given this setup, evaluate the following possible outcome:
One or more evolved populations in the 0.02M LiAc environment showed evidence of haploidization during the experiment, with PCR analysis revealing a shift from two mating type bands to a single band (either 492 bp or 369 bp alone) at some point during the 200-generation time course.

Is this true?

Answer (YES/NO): YES